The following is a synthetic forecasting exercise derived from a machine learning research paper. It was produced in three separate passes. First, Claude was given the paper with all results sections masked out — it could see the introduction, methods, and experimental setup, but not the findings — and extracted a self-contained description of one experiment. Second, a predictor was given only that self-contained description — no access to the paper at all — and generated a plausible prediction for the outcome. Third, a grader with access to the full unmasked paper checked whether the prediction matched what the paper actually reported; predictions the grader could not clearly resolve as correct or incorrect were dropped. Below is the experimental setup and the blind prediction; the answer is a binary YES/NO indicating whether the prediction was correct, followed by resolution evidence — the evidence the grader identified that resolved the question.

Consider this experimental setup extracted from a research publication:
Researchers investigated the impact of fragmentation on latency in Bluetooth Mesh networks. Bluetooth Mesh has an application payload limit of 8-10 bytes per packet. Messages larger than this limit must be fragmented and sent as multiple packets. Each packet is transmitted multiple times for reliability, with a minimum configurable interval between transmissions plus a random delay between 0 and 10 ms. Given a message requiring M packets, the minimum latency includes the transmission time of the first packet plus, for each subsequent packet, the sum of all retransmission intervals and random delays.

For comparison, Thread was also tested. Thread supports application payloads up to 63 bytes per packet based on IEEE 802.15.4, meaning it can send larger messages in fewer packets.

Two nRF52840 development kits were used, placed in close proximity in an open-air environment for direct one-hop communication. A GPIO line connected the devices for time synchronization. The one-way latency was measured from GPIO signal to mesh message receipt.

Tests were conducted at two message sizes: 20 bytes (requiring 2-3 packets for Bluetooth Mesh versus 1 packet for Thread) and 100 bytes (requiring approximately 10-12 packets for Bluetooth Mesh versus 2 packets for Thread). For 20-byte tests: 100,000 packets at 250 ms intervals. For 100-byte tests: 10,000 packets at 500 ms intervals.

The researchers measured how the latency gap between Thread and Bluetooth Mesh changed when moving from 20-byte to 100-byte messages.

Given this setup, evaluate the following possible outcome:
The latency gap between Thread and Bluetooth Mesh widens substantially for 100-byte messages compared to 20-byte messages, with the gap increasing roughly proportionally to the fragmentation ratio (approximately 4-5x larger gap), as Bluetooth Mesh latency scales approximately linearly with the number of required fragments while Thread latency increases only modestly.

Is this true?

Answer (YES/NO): NO